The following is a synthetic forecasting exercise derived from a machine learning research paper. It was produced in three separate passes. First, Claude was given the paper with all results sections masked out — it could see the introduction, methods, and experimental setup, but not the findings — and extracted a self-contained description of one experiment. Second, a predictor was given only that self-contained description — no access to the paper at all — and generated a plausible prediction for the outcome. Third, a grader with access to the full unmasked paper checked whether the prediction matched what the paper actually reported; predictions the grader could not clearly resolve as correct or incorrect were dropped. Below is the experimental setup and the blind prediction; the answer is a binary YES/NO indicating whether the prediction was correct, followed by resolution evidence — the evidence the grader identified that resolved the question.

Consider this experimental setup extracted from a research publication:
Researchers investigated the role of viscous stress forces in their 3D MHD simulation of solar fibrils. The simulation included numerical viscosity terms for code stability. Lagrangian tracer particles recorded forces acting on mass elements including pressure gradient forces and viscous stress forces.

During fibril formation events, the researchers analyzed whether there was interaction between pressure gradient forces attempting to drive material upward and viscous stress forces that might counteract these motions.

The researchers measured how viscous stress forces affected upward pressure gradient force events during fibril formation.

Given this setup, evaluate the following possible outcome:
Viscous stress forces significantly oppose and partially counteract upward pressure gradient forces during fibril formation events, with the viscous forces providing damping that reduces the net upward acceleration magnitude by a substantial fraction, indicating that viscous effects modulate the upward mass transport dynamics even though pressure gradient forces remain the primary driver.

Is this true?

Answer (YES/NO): NO